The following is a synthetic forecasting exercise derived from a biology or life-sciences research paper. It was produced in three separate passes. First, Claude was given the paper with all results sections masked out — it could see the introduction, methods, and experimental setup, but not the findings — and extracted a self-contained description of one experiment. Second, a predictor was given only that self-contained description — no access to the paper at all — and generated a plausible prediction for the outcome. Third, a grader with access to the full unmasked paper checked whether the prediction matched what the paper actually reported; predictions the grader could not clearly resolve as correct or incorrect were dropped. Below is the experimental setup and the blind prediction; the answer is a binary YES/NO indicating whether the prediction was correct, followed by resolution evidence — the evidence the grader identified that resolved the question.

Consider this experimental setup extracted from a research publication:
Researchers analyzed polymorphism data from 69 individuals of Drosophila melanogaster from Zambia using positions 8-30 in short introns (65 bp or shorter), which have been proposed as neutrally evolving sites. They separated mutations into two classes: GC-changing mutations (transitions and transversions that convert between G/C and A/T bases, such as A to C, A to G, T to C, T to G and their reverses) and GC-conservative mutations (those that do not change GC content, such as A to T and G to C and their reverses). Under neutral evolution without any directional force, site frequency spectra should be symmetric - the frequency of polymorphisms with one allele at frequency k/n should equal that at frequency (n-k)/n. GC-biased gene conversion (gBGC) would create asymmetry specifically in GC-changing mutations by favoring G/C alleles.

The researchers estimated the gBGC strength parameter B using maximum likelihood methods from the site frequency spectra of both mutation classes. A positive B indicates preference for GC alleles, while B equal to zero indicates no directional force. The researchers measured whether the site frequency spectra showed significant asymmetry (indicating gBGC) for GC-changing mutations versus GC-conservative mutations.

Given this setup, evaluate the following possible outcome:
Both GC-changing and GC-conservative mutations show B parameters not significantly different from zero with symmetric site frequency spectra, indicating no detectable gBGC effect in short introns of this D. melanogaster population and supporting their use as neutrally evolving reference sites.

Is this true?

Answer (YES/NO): NO